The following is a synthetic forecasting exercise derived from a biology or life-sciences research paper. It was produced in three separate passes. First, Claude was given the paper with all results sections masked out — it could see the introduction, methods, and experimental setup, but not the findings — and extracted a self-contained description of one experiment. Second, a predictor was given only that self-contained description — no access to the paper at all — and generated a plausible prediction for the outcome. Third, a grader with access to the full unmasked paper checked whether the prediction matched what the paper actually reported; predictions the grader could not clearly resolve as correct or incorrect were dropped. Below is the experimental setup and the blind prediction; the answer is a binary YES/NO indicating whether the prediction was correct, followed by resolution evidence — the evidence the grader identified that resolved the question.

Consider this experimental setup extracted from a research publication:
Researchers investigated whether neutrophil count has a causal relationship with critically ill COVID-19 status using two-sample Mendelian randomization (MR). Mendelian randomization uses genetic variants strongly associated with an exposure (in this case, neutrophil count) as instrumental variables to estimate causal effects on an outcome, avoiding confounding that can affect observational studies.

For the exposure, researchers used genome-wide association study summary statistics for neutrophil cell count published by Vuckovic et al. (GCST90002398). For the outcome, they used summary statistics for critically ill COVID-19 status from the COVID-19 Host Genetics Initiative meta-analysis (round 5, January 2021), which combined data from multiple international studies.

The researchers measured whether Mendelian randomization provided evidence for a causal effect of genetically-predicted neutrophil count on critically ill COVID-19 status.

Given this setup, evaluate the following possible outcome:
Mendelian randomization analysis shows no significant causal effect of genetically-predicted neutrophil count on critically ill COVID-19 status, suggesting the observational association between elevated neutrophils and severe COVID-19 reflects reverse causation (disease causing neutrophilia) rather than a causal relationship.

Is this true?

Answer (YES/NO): NO